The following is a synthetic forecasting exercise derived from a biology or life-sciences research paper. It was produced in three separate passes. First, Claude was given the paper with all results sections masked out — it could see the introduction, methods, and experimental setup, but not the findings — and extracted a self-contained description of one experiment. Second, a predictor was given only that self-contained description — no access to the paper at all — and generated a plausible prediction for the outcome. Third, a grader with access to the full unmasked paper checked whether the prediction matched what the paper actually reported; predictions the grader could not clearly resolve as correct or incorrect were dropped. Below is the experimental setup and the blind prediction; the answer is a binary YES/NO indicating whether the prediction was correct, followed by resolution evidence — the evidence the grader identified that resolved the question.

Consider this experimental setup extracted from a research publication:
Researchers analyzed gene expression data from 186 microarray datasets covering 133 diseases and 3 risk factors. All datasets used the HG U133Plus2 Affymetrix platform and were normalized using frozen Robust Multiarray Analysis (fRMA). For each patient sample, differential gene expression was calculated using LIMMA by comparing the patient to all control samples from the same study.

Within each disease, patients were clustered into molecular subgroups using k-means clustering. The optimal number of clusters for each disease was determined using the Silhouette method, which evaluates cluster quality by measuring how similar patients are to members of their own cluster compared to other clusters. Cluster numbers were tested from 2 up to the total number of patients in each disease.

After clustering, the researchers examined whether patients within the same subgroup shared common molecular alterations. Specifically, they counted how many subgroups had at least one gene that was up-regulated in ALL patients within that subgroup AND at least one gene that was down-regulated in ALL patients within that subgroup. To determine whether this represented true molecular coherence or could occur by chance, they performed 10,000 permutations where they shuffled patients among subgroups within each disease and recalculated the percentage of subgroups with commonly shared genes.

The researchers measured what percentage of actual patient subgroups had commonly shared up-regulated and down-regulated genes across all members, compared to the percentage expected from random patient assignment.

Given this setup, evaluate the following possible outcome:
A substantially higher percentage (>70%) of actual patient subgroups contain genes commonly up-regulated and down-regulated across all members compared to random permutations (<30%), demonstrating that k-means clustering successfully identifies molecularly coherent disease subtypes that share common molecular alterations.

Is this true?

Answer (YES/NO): NO